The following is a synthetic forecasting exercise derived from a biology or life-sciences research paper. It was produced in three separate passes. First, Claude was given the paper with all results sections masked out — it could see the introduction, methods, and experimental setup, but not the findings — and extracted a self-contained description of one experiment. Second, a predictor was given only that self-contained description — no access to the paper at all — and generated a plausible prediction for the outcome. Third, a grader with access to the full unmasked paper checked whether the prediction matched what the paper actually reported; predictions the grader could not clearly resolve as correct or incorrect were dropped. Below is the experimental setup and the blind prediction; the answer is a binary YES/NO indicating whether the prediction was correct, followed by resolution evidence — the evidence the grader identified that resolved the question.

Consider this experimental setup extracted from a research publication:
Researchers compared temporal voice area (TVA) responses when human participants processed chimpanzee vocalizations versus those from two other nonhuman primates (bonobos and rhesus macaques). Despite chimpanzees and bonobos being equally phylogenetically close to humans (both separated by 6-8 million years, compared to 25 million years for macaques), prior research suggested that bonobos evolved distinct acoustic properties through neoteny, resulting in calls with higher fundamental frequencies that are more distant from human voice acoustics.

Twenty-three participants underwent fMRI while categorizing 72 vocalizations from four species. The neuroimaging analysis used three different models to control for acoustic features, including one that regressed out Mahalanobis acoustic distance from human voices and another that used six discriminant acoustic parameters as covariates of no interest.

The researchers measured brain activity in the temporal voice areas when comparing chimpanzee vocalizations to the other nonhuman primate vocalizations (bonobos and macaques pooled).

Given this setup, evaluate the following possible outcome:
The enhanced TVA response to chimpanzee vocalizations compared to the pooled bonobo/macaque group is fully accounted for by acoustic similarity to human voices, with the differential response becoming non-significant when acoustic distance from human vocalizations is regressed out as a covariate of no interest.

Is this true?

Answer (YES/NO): NO